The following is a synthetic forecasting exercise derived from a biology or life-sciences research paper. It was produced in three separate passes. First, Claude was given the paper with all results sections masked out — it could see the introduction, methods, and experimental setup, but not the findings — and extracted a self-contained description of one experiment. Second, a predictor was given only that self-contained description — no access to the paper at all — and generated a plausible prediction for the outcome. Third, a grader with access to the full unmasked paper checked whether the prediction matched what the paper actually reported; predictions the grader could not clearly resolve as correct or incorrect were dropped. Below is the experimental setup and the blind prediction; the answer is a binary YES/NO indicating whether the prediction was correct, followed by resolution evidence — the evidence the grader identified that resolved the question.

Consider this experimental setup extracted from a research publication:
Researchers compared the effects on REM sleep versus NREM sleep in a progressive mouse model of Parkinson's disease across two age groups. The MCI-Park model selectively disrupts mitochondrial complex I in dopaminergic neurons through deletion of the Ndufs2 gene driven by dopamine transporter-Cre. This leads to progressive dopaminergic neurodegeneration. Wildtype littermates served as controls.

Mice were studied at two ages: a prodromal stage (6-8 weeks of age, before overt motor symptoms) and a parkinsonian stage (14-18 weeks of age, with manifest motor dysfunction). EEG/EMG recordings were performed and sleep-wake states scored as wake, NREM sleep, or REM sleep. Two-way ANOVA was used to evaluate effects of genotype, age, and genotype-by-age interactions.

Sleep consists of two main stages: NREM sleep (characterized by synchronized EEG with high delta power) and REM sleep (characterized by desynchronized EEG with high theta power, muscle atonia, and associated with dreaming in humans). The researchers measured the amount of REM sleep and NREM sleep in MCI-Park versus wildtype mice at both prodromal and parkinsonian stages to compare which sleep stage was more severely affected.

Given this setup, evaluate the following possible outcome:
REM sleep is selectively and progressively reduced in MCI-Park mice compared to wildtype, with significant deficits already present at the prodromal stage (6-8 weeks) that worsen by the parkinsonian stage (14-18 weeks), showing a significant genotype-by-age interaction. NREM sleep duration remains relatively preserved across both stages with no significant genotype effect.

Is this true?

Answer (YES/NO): NO